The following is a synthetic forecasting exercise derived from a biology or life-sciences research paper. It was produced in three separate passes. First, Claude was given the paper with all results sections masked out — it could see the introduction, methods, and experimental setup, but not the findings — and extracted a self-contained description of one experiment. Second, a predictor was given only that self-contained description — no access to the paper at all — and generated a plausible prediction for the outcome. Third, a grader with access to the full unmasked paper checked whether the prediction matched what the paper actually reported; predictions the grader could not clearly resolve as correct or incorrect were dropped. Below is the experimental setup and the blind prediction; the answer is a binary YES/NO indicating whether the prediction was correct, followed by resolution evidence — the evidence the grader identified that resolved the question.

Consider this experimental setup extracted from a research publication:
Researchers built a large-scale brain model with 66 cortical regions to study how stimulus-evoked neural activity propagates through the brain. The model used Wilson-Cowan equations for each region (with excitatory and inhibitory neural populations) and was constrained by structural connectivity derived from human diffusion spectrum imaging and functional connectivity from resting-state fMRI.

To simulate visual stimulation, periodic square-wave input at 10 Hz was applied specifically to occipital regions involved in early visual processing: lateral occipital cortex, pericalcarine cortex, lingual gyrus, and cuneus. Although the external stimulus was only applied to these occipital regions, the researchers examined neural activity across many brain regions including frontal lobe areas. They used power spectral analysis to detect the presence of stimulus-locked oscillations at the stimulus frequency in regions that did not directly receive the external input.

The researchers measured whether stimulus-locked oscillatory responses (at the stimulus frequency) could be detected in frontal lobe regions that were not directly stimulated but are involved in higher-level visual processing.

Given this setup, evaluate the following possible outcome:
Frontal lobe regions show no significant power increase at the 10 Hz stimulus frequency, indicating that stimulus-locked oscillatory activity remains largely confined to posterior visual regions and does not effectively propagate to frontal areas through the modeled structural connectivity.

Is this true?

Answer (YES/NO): NO